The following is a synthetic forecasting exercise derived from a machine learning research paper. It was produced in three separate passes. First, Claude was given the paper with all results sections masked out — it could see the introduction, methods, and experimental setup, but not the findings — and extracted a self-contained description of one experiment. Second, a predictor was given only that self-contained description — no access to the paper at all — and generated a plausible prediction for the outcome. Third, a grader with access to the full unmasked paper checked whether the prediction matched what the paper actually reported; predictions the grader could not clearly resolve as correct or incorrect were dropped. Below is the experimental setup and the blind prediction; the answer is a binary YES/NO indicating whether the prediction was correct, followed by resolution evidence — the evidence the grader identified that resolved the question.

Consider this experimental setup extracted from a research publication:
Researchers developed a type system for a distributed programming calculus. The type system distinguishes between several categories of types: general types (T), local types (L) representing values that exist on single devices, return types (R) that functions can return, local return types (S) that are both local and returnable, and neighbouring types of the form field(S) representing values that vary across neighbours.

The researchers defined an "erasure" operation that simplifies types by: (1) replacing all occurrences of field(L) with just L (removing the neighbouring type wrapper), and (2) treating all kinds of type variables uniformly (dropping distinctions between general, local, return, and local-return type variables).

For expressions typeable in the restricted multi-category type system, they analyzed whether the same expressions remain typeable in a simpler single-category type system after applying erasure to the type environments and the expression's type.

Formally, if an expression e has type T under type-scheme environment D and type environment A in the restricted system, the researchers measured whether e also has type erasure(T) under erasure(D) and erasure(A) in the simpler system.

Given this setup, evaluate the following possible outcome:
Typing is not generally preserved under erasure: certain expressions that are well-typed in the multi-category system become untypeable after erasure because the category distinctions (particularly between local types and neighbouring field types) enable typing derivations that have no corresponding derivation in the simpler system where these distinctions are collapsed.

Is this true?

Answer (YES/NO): NO